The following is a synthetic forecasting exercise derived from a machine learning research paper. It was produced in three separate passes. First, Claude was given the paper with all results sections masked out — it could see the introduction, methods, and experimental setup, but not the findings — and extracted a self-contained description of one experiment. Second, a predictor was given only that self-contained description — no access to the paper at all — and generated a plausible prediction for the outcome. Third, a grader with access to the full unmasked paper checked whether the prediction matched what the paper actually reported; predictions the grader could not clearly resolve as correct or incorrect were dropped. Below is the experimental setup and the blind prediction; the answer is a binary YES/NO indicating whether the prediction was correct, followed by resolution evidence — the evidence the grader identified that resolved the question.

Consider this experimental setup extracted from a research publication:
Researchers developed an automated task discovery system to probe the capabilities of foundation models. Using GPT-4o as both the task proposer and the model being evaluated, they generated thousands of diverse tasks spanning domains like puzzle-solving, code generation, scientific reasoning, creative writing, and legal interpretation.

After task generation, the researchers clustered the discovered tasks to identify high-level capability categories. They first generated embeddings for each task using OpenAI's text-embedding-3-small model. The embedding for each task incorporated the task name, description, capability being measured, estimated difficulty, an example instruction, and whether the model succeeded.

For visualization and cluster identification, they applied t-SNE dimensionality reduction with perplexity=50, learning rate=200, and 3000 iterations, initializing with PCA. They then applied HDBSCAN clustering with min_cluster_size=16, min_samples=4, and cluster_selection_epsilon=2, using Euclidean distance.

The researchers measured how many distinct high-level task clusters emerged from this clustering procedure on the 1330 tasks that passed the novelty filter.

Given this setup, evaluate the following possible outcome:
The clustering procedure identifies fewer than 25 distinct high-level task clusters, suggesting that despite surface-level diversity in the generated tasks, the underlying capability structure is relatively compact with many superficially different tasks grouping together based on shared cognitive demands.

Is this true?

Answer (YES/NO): NO